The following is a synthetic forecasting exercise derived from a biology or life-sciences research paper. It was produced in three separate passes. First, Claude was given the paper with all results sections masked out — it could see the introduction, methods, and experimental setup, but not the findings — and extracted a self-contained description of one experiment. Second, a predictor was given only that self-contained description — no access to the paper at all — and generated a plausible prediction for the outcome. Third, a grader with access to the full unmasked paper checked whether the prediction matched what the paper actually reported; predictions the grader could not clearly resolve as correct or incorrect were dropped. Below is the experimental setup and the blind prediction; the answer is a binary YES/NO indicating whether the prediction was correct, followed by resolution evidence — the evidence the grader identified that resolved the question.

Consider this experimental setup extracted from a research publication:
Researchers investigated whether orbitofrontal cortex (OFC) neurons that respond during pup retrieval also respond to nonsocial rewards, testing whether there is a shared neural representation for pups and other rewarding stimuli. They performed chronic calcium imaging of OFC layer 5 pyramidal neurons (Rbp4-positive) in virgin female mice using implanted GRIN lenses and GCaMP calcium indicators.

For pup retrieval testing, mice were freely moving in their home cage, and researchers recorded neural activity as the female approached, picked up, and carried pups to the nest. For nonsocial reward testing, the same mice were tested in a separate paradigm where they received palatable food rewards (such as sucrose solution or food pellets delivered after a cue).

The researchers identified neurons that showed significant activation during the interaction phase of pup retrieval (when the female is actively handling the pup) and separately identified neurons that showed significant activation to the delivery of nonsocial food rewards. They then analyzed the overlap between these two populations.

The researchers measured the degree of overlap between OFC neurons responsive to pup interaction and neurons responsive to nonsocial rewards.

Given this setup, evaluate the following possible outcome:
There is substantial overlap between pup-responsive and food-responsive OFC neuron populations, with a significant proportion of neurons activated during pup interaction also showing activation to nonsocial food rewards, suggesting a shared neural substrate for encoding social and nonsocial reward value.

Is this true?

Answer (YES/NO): NO